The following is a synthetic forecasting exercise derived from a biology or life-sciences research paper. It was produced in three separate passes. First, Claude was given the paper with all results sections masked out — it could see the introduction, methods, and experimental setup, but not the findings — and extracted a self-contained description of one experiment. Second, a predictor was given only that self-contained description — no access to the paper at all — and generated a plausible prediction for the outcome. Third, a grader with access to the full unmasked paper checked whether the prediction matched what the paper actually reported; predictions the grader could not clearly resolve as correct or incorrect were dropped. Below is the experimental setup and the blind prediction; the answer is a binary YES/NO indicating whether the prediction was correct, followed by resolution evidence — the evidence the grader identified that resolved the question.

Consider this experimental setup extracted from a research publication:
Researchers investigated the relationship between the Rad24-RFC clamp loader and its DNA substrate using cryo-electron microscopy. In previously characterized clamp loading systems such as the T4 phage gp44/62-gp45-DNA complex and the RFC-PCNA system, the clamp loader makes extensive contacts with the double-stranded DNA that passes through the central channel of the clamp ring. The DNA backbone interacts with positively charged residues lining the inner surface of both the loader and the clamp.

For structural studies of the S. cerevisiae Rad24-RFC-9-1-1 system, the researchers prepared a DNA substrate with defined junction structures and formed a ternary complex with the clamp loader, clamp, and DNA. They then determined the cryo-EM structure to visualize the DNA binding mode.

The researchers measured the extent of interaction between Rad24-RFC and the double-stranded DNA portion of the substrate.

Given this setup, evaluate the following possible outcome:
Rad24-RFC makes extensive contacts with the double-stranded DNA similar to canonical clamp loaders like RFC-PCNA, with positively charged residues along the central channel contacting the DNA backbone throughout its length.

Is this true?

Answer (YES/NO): NO